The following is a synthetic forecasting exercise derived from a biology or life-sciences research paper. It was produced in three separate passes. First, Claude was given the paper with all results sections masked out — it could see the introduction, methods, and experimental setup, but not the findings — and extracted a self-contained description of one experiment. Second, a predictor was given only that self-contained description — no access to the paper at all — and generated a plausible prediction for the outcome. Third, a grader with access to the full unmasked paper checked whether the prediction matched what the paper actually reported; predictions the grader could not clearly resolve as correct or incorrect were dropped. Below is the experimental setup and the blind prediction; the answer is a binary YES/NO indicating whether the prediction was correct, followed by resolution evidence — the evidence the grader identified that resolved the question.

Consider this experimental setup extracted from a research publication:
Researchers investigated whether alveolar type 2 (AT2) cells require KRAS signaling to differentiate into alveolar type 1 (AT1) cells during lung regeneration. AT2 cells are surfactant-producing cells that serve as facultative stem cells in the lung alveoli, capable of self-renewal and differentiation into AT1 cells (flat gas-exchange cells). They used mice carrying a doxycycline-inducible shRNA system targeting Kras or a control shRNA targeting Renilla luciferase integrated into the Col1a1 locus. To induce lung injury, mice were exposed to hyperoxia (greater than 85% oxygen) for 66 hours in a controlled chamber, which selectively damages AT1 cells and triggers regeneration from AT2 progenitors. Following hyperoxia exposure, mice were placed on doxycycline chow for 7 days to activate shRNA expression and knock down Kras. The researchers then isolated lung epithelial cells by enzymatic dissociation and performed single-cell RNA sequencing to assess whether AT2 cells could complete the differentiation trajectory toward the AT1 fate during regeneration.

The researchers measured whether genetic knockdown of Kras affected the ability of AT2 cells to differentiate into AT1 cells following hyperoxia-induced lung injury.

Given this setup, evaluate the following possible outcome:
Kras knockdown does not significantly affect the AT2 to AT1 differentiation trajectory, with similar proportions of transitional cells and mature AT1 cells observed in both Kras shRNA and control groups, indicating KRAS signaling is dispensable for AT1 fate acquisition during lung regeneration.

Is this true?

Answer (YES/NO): NO